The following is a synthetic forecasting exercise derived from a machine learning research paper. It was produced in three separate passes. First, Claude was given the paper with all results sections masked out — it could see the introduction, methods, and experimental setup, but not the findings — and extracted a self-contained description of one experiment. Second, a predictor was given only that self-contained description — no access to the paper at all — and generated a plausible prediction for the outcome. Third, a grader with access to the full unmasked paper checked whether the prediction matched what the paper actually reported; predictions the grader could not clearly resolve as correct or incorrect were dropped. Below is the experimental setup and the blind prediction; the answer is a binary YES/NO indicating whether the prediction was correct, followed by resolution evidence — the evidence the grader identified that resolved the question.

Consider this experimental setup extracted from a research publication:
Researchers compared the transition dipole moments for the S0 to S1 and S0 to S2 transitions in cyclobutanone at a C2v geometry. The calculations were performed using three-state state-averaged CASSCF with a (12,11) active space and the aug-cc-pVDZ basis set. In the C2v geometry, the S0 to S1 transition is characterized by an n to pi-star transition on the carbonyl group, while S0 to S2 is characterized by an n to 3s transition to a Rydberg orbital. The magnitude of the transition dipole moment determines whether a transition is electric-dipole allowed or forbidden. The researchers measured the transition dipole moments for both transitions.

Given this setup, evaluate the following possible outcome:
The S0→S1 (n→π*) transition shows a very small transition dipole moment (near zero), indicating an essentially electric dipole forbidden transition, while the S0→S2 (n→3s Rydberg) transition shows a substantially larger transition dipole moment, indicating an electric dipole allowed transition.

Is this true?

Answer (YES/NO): YES